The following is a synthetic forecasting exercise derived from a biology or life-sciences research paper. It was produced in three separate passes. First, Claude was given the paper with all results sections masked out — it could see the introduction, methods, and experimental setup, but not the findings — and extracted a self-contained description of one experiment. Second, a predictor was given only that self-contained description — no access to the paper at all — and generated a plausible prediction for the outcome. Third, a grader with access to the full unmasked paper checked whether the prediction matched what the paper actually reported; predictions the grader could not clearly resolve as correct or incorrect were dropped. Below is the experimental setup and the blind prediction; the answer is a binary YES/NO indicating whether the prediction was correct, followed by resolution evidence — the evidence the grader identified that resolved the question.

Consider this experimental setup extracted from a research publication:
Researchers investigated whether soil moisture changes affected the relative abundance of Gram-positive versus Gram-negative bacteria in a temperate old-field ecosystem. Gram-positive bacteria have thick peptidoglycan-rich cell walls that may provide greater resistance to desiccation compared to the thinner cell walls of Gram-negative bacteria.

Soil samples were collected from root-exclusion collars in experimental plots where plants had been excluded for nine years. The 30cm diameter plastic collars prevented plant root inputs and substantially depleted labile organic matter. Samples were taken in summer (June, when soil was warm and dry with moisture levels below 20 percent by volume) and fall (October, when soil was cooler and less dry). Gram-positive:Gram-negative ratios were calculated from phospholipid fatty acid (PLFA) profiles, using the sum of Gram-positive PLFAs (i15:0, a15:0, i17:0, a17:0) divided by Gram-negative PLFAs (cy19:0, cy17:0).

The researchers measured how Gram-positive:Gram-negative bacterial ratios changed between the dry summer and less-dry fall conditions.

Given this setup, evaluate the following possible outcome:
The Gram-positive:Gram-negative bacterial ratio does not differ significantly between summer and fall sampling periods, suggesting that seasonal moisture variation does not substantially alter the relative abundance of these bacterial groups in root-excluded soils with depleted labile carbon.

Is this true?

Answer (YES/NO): NO